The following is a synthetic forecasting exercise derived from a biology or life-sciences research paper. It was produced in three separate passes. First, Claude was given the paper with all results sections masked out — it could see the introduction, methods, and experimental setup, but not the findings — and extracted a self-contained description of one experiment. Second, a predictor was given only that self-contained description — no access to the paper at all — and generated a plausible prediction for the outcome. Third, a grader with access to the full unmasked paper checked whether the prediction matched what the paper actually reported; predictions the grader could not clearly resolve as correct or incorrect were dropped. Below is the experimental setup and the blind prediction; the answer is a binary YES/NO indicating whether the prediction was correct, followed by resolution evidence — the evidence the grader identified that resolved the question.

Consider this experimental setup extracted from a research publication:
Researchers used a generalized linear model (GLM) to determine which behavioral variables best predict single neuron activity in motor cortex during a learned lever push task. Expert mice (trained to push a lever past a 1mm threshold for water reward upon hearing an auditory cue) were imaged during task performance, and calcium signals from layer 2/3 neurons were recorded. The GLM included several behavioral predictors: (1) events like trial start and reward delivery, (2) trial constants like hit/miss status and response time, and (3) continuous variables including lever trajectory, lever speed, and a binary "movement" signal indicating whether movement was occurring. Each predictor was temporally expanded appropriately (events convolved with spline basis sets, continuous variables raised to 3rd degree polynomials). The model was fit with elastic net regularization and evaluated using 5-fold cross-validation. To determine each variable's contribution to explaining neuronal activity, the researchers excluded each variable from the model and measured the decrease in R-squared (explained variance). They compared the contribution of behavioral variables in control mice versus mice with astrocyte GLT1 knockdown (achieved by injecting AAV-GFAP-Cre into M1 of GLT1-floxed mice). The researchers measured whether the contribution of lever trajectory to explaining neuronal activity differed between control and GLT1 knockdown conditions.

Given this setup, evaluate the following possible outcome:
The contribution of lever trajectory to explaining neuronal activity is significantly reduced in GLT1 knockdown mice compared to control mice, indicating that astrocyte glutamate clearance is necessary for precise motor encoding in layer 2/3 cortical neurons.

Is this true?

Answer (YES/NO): YES